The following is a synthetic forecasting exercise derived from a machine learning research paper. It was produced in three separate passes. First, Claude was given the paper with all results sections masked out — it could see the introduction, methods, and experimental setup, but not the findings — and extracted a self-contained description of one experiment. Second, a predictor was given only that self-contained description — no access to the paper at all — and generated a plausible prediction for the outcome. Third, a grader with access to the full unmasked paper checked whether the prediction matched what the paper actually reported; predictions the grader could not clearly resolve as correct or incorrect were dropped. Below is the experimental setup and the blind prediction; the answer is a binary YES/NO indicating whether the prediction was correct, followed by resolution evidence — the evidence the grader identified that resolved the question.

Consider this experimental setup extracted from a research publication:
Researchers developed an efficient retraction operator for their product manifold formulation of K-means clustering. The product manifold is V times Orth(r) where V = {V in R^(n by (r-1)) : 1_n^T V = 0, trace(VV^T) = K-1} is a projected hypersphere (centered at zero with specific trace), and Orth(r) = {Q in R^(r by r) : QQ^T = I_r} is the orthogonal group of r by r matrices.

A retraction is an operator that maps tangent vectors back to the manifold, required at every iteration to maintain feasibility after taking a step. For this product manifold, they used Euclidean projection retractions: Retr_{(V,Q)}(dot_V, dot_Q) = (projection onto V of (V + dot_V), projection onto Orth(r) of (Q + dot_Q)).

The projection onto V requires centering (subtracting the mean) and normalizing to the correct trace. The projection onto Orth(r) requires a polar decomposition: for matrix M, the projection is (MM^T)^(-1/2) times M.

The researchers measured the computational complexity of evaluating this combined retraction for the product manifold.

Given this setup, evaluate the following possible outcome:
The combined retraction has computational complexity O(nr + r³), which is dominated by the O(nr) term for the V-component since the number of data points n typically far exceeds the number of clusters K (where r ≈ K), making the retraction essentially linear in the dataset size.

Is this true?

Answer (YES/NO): YES